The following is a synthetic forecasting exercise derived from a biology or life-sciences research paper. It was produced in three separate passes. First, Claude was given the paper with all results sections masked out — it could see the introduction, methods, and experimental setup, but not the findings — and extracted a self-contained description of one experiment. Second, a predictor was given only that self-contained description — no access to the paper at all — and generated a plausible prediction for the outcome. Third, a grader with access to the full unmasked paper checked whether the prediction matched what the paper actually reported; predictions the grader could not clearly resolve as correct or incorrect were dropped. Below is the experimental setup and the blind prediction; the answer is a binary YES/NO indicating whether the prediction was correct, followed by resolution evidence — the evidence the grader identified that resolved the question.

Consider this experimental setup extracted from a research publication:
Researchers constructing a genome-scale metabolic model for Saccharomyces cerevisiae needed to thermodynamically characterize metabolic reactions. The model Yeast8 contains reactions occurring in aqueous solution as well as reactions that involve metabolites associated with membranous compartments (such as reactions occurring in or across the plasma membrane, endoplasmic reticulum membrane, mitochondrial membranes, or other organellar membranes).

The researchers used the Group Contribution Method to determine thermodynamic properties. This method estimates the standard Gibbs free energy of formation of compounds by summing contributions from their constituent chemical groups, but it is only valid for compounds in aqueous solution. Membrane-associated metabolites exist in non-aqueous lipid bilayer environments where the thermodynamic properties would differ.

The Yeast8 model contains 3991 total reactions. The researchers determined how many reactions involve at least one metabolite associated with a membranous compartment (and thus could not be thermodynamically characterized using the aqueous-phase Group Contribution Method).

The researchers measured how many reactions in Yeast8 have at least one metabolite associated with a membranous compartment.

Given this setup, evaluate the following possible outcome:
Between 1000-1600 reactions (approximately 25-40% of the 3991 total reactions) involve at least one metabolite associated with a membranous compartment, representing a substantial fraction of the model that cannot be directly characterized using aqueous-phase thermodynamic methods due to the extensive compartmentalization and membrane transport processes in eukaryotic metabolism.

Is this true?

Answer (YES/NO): YES